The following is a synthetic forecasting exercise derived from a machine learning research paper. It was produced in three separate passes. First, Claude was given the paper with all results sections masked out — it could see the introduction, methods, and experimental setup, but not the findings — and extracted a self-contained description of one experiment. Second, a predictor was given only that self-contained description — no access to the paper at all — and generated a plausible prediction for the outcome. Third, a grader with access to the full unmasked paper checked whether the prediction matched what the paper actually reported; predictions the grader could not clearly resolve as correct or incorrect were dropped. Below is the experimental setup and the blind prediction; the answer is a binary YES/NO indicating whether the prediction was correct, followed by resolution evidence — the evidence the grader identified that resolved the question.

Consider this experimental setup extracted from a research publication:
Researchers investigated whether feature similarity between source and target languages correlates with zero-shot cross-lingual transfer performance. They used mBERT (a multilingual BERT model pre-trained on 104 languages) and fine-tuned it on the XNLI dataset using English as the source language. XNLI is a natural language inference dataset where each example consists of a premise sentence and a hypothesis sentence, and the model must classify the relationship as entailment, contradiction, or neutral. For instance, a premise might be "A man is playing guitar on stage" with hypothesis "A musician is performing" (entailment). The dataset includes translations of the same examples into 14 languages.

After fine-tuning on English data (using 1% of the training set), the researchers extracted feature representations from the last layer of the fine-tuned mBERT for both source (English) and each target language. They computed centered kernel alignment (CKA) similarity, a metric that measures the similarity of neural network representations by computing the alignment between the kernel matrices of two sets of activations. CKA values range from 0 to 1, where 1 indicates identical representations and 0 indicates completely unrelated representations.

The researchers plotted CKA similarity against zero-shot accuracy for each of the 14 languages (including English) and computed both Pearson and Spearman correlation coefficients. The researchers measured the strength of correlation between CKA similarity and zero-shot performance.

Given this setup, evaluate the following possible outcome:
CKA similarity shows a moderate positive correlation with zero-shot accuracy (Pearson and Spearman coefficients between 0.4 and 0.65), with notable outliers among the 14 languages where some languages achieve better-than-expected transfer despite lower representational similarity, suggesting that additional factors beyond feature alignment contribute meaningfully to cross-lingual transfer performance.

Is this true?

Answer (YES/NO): NO